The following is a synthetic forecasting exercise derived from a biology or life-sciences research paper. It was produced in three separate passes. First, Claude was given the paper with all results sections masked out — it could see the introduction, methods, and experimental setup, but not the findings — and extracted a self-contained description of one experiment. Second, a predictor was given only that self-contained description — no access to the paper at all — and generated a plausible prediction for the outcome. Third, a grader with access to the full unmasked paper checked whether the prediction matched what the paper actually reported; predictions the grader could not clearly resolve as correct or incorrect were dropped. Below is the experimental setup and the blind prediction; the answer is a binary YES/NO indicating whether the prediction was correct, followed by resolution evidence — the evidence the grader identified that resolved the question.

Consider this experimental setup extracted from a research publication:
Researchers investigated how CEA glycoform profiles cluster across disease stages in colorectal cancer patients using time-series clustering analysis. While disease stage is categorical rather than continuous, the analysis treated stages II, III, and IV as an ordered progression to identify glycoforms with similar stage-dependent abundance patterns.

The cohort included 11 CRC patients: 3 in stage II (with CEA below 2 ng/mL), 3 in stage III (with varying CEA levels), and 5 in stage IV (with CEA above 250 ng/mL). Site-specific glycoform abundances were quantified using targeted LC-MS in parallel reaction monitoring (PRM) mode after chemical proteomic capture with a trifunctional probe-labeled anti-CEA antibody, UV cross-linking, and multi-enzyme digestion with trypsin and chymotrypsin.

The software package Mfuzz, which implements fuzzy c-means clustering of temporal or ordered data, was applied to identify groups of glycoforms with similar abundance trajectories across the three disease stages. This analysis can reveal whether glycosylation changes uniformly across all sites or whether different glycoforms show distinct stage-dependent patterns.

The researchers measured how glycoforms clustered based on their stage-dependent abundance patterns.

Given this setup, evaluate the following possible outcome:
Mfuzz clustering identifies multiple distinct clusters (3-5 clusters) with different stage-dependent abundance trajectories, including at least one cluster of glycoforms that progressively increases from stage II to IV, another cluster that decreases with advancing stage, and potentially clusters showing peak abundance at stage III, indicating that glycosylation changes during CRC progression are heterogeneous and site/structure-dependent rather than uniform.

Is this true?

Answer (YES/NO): YES